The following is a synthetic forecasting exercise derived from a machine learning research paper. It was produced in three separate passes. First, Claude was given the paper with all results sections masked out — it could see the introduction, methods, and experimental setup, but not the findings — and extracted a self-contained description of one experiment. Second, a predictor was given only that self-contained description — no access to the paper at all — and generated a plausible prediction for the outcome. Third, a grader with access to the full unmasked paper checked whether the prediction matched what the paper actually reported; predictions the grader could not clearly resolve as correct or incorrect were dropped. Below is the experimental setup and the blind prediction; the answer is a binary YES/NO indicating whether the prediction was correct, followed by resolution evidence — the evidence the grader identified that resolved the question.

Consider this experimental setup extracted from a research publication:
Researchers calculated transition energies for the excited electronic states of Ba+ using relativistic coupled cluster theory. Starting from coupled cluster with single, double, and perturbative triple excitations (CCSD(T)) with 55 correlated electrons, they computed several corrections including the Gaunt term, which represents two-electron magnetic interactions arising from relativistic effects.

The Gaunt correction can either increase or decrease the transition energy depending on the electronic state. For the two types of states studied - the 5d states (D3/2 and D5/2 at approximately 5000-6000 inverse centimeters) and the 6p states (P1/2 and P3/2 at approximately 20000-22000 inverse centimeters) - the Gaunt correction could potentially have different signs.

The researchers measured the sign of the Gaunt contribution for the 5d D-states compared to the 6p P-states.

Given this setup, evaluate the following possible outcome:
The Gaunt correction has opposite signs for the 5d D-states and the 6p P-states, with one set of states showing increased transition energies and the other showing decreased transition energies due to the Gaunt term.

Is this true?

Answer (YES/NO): YES